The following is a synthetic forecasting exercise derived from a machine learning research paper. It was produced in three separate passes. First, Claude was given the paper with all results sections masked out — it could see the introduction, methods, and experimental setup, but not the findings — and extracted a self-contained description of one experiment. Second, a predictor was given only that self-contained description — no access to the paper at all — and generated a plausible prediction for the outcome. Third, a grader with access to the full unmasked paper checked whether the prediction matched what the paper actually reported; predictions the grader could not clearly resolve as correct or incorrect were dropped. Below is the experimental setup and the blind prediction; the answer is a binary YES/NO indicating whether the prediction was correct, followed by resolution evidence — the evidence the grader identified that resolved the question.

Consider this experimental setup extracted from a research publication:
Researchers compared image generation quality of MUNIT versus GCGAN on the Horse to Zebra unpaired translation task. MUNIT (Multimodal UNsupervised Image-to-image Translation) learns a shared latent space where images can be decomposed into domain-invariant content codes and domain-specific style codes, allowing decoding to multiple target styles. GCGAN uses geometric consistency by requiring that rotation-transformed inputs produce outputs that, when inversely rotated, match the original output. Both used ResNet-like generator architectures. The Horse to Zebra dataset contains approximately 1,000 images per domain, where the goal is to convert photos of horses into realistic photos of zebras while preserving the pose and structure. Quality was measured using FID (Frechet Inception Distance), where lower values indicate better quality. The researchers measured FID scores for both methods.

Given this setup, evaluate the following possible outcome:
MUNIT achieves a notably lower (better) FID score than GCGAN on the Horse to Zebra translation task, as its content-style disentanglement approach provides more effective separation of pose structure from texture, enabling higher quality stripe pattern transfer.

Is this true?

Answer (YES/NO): NO